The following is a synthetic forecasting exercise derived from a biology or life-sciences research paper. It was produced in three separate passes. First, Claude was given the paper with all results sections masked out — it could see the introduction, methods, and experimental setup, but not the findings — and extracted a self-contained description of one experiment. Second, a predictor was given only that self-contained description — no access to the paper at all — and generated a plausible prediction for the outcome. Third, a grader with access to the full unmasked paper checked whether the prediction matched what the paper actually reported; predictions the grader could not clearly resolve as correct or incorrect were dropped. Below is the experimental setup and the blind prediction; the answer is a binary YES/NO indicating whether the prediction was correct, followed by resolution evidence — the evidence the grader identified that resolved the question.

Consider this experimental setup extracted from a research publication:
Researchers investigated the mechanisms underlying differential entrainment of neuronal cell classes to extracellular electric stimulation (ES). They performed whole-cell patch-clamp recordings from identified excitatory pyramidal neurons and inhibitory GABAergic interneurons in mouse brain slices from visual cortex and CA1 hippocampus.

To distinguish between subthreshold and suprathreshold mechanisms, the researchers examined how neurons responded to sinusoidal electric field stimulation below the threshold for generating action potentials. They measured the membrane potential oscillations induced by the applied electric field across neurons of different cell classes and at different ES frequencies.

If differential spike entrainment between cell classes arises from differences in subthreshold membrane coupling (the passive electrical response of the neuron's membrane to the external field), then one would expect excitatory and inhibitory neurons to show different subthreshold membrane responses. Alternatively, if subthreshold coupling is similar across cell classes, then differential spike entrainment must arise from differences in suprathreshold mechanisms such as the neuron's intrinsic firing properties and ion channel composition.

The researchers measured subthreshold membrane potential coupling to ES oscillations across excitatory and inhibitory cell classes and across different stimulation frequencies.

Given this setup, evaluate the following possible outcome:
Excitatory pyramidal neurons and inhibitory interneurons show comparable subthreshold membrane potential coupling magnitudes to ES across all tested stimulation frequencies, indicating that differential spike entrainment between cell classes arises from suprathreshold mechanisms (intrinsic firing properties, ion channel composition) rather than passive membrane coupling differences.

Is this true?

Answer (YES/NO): YES